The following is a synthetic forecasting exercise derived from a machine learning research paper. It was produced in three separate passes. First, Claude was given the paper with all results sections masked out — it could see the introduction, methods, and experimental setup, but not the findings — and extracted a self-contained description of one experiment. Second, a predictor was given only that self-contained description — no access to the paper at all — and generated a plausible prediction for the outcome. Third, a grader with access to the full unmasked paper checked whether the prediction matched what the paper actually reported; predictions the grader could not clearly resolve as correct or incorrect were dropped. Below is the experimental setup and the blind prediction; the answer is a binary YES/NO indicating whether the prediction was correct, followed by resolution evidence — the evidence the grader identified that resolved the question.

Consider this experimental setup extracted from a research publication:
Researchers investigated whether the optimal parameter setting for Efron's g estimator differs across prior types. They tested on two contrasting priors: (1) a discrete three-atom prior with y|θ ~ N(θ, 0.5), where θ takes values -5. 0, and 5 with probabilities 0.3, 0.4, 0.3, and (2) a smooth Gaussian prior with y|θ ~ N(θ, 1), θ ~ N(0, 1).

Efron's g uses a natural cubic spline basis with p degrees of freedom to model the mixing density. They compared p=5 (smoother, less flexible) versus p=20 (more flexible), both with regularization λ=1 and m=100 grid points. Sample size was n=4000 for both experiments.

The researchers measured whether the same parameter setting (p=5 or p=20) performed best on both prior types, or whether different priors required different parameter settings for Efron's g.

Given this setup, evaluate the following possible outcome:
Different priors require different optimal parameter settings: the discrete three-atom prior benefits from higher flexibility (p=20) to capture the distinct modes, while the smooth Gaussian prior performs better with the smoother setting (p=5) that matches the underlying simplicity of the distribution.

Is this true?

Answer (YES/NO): YES